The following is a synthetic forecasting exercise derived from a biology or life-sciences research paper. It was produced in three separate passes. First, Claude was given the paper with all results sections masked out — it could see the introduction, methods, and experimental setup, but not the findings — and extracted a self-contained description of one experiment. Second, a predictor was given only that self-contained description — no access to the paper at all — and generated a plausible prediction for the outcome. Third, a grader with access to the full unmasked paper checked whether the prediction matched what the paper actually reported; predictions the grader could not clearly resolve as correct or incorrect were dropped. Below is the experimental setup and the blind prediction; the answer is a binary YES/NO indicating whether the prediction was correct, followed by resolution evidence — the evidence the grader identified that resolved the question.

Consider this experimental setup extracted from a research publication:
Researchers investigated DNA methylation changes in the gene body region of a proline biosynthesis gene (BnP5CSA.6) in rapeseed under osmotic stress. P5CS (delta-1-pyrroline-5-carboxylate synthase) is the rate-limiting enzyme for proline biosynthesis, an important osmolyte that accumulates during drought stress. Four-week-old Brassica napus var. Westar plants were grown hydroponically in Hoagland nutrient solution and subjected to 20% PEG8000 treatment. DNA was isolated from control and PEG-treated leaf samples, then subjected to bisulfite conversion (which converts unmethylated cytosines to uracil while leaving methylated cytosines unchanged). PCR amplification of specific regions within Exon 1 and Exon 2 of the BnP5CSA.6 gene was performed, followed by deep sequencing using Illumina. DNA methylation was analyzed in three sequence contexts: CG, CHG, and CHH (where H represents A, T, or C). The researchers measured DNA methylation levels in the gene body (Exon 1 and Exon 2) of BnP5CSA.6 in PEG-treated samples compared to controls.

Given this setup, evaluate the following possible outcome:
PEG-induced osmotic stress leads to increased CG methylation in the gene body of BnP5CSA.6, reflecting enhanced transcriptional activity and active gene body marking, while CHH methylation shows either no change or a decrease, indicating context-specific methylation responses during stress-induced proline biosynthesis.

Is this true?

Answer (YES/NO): NO